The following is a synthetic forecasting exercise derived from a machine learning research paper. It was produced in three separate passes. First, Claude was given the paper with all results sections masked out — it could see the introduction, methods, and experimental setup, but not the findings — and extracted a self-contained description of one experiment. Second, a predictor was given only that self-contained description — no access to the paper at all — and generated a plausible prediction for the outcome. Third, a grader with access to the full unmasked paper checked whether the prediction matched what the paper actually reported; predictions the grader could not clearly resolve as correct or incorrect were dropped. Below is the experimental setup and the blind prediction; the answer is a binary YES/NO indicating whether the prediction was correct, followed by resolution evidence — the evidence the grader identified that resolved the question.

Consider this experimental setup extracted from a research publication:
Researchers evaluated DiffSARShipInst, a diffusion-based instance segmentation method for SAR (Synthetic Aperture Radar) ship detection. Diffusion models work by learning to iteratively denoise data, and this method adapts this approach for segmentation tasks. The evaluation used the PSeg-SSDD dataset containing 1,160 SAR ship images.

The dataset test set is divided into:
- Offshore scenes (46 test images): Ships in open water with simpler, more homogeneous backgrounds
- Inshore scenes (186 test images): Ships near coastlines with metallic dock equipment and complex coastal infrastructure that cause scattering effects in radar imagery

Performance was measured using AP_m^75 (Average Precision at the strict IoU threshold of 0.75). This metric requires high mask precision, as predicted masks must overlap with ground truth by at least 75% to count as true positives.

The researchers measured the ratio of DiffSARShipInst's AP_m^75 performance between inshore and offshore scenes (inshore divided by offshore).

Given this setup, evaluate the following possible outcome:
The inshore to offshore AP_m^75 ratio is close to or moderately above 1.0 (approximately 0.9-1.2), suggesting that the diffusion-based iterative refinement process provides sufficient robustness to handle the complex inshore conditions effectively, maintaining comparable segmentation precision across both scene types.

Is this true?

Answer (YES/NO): NO